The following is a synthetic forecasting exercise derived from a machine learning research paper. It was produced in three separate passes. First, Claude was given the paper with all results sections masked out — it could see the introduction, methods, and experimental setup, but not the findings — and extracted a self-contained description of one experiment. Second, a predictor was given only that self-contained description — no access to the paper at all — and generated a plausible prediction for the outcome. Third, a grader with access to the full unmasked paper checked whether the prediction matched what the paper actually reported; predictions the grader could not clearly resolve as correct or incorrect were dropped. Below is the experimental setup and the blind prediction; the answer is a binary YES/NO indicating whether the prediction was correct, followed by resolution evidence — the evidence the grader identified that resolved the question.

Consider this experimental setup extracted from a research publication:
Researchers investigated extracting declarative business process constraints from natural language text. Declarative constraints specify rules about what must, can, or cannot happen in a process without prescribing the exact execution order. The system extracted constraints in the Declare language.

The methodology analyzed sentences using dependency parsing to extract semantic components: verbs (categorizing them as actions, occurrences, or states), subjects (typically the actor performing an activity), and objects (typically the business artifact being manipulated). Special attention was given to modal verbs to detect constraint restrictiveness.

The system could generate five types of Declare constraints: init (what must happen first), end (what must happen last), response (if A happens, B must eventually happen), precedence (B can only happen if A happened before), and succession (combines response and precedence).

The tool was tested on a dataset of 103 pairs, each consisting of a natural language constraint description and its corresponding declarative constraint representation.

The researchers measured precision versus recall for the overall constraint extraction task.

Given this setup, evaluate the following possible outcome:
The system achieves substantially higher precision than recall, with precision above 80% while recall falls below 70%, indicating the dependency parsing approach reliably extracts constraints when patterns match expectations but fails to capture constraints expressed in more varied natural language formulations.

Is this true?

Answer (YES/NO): NO